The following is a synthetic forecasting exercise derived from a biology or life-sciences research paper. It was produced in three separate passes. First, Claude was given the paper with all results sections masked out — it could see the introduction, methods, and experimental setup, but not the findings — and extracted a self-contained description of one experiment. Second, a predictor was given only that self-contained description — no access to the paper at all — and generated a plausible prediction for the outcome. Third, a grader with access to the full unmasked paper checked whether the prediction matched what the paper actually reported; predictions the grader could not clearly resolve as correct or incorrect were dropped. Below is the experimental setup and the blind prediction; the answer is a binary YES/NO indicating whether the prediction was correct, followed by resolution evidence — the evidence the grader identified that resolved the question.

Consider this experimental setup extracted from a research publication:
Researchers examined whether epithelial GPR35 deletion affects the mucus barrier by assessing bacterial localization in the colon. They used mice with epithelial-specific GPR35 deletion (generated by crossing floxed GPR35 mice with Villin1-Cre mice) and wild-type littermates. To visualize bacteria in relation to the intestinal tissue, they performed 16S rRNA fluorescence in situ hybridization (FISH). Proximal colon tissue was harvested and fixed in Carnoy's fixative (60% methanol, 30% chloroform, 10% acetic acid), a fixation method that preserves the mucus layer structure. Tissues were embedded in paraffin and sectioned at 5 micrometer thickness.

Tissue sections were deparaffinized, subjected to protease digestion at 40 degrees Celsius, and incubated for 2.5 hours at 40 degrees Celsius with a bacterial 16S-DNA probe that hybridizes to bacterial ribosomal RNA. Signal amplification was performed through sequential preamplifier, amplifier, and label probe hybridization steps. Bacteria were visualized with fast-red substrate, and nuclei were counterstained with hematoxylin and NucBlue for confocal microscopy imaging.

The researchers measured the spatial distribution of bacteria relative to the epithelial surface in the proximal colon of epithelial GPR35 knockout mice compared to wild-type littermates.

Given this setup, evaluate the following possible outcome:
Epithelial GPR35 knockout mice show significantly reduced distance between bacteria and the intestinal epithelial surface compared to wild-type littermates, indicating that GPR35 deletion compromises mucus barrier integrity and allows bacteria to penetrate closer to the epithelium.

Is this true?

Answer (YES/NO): YES